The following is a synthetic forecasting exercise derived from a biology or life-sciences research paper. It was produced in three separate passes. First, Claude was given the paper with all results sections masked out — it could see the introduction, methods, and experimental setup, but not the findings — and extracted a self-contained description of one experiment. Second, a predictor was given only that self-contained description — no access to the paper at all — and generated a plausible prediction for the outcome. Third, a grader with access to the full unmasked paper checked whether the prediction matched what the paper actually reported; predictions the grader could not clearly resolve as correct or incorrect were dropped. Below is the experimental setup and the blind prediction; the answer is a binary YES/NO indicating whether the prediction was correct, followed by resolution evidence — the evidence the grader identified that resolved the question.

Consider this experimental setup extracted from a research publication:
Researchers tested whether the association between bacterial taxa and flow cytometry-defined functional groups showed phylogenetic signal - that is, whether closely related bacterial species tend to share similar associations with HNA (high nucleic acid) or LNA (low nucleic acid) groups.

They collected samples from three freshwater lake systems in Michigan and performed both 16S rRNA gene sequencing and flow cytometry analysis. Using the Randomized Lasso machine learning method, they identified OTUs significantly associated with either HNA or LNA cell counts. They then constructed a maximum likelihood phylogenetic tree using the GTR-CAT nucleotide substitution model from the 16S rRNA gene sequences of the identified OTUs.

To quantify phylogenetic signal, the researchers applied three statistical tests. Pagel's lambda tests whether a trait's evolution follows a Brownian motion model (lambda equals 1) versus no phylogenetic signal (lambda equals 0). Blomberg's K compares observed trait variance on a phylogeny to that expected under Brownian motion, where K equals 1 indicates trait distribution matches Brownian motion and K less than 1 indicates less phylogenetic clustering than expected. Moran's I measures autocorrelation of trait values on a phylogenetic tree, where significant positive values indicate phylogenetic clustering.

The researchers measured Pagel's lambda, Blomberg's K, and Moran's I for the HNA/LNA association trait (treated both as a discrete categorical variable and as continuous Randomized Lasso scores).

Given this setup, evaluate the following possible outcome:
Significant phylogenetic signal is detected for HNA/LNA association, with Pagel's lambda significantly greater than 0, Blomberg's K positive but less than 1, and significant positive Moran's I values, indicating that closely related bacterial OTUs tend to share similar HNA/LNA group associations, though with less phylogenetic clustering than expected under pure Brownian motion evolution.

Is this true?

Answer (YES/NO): NO